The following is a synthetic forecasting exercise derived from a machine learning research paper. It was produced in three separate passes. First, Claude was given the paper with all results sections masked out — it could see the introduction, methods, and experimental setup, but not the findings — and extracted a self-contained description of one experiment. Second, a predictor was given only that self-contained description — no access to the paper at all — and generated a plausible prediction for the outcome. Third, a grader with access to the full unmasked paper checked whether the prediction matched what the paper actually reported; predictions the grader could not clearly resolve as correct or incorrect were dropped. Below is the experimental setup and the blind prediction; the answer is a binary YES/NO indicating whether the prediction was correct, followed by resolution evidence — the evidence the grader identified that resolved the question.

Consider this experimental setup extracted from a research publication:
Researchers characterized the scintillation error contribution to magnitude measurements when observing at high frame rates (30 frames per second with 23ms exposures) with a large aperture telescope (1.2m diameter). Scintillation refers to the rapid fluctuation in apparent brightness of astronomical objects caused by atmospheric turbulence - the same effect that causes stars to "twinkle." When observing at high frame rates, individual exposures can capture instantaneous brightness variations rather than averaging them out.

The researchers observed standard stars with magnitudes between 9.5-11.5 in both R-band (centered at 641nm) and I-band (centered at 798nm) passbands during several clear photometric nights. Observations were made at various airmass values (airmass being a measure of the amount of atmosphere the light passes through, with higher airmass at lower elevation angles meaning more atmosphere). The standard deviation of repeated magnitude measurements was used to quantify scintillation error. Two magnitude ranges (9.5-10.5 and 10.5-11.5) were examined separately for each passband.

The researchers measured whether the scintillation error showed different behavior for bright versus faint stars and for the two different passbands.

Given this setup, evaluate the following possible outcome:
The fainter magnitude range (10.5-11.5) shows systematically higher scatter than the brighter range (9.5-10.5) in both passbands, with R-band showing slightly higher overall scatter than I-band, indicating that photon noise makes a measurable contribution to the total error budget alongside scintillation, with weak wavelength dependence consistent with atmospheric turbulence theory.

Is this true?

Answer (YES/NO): NO